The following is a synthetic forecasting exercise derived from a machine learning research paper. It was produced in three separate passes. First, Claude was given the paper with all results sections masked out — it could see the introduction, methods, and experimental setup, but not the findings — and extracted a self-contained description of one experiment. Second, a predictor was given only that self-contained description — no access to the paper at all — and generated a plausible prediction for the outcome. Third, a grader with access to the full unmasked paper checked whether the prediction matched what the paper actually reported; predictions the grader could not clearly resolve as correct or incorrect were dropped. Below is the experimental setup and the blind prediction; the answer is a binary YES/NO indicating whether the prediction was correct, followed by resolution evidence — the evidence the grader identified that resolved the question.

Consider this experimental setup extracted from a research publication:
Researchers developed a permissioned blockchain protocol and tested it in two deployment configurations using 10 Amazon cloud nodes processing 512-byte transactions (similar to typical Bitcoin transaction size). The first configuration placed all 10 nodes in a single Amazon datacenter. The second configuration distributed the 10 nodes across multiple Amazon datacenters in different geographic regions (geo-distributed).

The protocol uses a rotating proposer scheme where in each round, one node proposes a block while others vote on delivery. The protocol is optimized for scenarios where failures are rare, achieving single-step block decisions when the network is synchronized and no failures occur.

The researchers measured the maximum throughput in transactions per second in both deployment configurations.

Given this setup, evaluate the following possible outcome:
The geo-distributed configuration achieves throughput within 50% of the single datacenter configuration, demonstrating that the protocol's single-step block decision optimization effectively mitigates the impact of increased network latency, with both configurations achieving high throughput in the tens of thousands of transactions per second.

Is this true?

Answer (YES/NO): NO